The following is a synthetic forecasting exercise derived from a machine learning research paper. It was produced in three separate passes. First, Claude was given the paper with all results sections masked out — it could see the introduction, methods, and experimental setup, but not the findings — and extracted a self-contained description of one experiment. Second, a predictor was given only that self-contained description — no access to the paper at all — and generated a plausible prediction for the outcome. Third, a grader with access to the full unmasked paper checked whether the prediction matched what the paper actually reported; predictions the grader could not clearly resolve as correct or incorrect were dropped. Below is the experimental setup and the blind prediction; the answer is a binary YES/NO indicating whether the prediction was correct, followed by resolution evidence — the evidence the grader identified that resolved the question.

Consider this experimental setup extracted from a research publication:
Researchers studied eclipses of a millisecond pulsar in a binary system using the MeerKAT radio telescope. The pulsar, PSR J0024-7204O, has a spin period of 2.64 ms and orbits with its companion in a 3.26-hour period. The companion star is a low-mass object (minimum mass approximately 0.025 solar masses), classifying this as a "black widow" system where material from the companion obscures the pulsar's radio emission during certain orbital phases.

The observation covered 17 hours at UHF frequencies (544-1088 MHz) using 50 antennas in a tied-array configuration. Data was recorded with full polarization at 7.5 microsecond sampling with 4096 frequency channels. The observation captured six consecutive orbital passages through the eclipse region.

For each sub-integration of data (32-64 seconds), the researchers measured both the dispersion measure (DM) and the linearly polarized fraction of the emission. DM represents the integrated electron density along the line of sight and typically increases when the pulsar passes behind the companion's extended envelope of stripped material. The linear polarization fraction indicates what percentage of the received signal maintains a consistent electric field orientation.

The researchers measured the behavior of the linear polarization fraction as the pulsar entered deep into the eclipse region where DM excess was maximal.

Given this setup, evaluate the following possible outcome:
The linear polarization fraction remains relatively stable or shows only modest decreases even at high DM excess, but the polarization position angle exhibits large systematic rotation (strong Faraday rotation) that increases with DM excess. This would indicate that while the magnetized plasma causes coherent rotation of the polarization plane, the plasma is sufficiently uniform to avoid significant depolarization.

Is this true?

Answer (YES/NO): NO